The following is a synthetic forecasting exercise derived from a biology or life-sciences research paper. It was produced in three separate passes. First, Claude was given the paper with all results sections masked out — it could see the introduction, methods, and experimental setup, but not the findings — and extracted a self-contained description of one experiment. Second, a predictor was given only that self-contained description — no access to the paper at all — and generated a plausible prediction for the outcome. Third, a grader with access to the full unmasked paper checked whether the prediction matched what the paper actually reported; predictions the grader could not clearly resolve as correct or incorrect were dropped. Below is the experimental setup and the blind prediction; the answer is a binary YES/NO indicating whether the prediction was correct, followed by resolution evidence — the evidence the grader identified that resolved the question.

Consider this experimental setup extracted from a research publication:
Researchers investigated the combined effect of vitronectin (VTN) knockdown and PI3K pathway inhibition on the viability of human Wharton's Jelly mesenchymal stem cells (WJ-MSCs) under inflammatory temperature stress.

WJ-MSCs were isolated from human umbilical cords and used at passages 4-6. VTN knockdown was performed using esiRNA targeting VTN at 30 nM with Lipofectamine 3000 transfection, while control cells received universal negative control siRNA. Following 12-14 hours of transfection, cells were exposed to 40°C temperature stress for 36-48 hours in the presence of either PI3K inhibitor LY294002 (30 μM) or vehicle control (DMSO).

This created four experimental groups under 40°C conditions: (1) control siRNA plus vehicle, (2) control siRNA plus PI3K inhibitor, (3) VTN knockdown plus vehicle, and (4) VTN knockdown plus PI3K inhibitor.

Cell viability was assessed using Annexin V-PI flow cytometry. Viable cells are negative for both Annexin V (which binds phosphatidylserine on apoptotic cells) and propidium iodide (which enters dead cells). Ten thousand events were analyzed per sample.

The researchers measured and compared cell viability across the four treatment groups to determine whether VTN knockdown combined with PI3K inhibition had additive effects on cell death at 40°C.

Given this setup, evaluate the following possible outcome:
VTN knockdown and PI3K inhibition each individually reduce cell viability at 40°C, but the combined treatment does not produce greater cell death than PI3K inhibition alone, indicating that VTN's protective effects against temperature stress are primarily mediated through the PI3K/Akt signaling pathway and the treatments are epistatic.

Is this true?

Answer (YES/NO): NO